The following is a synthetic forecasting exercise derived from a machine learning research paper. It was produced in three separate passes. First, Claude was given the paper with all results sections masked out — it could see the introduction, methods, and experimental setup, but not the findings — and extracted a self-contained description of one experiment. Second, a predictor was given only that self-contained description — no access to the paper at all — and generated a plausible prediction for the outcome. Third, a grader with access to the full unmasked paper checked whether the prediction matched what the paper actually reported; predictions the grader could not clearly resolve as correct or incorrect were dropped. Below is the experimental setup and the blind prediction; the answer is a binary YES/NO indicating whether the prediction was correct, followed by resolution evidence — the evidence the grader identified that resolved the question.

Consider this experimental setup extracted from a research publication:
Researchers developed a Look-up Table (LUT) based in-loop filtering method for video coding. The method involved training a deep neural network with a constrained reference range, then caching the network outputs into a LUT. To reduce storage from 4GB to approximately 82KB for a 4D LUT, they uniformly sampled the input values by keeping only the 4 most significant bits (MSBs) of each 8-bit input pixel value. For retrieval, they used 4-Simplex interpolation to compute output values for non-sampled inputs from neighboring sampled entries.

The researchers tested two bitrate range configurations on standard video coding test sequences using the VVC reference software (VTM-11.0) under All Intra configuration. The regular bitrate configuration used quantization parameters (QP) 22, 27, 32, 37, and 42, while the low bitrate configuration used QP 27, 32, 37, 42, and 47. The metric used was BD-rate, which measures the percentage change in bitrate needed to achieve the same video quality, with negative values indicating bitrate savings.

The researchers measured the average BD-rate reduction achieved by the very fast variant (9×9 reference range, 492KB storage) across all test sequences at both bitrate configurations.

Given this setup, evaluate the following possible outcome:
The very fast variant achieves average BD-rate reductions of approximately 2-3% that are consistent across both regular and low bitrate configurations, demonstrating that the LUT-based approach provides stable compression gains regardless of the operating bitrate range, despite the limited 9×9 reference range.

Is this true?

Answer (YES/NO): NO